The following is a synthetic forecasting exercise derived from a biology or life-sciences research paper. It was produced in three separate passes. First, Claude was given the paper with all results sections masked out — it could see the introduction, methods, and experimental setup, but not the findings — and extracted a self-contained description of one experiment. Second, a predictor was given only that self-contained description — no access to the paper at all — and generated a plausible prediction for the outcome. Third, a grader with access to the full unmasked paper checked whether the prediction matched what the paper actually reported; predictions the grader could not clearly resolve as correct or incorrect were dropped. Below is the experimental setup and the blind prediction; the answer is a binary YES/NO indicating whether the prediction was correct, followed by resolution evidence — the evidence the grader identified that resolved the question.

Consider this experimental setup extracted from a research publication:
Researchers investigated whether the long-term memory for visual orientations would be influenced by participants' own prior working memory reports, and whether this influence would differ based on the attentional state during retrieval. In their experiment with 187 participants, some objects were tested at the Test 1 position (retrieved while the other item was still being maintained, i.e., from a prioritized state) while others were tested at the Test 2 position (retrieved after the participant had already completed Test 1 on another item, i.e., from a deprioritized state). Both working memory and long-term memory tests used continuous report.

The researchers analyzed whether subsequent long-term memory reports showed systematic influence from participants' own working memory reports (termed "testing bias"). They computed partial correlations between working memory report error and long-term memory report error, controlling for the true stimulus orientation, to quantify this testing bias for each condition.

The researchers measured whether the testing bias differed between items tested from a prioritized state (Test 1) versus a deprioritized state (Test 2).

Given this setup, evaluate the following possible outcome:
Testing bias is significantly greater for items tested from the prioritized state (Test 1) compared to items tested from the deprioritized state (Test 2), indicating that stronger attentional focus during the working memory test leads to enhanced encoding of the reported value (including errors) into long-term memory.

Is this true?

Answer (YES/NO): NO